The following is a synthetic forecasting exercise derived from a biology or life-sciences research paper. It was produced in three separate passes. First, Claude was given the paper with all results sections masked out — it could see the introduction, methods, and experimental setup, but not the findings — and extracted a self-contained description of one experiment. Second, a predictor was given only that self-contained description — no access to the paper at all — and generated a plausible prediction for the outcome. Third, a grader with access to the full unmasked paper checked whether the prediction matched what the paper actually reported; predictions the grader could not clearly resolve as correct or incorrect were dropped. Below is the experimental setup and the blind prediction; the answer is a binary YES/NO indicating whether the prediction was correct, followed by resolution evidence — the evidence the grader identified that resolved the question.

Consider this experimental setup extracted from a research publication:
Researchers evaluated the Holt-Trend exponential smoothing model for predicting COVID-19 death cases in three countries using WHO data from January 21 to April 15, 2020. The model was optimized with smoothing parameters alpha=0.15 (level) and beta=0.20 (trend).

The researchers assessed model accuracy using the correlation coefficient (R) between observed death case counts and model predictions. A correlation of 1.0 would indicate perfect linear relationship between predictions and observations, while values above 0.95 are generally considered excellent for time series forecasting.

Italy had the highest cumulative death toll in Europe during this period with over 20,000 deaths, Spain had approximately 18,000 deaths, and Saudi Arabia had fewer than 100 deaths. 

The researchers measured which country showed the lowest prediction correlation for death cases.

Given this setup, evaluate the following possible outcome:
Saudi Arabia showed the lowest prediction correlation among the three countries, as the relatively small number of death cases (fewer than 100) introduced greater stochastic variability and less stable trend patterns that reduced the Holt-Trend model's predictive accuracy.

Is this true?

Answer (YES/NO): YES